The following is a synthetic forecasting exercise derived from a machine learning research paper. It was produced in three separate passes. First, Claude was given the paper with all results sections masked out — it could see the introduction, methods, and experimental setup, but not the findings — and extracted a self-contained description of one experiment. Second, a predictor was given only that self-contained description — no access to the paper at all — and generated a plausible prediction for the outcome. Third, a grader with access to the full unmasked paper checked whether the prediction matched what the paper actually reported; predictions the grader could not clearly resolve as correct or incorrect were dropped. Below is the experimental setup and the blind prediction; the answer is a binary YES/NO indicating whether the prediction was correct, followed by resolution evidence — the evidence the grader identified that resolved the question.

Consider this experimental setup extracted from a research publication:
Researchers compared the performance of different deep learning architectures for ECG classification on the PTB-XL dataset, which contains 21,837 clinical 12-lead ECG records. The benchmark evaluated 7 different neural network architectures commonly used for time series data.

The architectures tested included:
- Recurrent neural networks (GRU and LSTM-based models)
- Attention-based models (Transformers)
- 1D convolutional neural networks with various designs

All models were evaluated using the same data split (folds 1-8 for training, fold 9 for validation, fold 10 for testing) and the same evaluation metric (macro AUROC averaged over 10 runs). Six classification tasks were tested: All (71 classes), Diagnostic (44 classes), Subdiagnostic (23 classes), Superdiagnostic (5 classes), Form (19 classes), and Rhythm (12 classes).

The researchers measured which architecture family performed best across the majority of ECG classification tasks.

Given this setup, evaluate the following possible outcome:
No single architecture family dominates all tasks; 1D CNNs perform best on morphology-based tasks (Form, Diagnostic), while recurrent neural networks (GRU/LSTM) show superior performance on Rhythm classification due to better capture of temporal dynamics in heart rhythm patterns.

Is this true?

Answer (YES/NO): NO